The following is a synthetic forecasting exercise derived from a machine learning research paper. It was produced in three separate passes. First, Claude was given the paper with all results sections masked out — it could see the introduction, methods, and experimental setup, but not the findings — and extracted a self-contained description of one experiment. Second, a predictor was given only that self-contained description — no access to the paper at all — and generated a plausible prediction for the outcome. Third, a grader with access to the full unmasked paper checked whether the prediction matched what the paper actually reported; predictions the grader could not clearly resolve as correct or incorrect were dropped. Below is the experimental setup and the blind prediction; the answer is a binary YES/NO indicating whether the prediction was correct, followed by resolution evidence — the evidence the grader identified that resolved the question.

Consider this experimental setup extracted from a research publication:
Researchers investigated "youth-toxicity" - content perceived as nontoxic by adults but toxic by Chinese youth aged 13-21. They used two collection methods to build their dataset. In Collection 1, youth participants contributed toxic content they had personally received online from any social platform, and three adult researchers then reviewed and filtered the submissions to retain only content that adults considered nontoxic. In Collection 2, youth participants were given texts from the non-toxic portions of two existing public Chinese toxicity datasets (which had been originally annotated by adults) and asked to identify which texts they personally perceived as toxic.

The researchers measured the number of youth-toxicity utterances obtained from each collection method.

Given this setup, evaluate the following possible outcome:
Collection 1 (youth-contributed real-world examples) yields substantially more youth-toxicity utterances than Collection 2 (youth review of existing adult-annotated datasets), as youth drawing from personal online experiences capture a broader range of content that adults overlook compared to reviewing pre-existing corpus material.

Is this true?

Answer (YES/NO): NO